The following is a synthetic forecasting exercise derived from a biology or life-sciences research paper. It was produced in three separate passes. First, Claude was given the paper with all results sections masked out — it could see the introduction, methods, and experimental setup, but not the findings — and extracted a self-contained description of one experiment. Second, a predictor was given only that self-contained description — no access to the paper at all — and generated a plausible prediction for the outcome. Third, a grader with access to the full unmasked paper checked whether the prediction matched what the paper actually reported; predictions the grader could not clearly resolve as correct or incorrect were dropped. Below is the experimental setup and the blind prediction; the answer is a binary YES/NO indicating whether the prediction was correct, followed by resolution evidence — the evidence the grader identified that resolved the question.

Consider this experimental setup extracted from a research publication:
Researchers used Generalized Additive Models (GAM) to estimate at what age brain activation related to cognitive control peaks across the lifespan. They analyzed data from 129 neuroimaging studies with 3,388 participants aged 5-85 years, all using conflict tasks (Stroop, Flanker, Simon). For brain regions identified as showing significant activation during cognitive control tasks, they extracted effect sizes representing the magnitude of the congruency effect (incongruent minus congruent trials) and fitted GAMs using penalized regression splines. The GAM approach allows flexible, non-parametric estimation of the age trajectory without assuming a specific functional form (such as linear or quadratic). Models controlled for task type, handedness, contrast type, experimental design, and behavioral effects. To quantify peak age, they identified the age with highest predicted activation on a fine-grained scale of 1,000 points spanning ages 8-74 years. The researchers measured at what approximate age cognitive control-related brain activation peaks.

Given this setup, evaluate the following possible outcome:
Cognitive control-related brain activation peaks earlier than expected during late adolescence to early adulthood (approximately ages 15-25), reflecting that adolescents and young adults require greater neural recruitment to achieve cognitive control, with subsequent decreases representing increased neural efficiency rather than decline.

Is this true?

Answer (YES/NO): NO